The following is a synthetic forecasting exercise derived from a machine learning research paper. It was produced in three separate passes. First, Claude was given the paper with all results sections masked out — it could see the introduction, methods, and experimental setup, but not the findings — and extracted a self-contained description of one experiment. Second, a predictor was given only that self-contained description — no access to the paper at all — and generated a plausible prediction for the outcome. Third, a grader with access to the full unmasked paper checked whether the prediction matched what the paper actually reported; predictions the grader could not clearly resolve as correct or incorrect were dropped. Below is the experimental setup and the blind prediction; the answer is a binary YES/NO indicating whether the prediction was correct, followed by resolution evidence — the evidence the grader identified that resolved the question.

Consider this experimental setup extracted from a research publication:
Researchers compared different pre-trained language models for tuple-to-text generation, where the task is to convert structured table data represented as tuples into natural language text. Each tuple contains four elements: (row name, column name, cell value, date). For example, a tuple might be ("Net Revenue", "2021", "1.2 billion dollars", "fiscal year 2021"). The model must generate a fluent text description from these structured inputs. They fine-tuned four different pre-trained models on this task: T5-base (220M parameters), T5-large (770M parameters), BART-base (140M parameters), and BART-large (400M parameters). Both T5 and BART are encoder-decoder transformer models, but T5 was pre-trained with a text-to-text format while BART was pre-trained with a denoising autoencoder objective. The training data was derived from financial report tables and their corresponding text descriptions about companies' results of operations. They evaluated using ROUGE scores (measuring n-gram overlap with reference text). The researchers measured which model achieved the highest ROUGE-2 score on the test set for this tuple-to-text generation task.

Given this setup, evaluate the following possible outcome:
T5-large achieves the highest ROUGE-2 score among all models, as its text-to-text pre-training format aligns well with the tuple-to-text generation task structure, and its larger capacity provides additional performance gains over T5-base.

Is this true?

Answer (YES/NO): NO